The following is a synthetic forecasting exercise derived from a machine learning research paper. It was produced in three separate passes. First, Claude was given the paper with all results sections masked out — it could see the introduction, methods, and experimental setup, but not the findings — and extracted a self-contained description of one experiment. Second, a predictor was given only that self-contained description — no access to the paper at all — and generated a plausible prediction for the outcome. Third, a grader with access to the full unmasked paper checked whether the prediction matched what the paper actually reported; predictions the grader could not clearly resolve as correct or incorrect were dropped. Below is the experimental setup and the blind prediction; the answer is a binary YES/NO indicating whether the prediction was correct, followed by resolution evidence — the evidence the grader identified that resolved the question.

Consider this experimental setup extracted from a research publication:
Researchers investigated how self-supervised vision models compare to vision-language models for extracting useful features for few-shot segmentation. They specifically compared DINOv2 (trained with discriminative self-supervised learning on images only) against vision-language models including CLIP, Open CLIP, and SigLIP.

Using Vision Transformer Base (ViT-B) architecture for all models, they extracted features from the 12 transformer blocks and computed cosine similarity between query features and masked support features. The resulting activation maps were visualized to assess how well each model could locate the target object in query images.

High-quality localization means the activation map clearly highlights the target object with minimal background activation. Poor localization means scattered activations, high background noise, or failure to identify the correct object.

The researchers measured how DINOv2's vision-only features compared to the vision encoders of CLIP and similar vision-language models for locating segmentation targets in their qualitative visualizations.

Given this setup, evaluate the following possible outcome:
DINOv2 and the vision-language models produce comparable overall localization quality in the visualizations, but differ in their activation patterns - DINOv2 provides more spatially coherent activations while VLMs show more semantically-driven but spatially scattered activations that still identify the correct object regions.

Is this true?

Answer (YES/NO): NO